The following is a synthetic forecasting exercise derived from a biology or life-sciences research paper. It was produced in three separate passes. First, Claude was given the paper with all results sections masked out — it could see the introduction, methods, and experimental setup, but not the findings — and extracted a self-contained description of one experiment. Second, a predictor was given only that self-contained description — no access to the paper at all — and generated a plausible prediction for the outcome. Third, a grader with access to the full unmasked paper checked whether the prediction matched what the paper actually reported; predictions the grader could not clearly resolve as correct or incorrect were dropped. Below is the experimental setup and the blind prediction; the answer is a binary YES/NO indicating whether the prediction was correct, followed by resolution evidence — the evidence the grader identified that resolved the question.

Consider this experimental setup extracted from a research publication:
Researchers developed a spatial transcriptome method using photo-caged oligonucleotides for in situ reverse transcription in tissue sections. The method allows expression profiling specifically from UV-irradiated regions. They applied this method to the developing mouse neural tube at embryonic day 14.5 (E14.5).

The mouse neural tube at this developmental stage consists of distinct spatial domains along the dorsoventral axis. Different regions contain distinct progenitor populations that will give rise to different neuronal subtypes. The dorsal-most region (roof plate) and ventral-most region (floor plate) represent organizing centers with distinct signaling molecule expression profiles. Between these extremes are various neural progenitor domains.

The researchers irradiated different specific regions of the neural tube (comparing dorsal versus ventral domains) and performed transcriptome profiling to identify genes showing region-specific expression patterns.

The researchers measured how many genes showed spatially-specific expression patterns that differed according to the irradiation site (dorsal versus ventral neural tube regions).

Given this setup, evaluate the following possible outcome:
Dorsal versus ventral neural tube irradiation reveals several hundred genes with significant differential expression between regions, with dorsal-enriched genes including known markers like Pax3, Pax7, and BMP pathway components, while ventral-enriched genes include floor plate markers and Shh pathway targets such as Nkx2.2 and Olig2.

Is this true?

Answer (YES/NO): NO